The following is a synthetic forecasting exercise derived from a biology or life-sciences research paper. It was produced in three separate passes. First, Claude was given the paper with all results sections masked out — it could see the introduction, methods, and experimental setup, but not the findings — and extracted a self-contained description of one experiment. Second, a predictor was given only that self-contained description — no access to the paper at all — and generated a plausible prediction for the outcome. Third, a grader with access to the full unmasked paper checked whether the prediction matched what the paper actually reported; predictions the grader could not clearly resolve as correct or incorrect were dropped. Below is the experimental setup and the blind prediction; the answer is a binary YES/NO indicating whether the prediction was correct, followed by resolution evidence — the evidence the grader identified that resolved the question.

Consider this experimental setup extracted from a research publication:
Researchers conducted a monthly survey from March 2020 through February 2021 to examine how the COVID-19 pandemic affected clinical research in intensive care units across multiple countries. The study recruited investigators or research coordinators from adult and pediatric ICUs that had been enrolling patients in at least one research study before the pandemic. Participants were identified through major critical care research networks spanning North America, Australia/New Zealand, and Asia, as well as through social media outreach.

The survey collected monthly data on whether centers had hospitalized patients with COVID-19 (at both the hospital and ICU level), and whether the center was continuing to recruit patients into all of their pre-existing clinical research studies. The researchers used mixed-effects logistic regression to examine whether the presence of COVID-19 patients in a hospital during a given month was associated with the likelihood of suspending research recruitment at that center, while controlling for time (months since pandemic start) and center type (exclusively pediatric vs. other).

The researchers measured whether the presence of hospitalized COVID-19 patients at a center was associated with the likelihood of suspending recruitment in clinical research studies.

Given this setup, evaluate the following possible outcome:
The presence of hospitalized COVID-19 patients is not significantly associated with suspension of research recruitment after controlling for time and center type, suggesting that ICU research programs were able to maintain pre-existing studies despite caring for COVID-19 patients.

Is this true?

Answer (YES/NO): YES